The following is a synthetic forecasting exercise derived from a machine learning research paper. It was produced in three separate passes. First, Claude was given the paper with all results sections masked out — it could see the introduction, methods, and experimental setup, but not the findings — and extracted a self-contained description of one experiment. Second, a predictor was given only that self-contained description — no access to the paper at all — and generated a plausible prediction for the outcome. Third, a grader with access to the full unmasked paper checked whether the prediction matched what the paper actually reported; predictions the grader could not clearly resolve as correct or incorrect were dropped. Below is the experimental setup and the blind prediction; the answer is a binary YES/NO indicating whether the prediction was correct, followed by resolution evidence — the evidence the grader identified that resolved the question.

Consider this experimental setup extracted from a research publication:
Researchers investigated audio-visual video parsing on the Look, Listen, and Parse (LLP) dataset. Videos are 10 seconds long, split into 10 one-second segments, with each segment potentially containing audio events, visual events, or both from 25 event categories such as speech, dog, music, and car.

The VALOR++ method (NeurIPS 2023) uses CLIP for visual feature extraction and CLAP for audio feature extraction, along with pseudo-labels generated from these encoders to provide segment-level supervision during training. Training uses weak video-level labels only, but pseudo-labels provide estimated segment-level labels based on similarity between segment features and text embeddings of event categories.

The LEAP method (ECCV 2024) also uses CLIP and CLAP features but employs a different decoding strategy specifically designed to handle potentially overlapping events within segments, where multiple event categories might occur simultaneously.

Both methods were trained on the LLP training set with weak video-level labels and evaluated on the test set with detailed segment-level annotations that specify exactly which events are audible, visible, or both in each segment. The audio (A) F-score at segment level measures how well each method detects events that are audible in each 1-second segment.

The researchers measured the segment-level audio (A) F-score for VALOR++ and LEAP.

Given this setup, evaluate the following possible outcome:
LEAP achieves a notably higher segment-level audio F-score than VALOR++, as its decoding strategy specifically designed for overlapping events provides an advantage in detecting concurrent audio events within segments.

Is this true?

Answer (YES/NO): NO